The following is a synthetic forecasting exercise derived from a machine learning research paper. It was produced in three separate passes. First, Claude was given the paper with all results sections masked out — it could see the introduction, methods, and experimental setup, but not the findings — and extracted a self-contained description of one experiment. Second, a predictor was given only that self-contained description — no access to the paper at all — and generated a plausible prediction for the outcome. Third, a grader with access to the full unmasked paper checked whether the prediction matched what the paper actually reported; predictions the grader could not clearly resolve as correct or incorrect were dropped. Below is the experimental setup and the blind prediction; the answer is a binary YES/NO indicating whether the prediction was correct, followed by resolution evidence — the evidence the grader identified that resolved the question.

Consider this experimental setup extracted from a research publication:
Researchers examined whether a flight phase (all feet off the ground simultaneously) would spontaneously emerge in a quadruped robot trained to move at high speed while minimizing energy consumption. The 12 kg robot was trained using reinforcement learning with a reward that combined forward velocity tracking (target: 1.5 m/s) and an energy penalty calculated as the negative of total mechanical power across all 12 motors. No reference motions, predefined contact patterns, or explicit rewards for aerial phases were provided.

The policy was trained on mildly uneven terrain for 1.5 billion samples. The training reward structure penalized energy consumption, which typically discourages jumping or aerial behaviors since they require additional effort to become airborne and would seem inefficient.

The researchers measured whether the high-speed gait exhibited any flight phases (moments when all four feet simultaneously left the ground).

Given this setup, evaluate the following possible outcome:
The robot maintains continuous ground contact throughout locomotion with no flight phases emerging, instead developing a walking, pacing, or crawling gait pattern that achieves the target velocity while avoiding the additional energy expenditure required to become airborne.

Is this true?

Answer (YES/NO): NO